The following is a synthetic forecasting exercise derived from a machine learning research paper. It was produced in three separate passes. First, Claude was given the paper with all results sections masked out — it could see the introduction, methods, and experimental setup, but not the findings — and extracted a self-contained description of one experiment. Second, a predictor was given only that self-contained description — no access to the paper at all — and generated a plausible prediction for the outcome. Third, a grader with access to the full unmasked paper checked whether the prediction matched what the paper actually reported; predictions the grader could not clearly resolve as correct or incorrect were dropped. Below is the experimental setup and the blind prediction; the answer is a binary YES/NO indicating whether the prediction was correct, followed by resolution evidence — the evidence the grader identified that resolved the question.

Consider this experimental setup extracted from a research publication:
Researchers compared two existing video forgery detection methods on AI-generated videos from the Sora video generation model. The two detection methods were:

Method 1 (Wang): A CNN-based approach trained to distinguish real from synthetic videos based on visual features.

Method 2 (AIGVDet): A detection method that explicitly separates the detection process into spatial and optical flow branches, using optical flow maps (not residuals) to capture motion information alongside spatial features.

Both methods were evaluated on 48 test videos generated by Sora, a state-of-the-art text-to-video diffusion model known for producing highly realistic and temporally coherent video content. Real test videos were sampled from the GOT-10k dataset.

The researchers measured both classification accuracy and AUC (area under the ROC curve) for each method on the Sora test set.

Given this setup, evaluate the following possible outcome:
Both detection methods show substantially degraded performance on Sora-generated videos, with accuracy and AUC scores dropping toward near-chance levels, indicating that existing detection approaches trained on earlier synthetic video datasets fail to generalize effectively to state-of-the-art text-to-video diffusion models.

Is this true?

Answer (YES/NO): NO